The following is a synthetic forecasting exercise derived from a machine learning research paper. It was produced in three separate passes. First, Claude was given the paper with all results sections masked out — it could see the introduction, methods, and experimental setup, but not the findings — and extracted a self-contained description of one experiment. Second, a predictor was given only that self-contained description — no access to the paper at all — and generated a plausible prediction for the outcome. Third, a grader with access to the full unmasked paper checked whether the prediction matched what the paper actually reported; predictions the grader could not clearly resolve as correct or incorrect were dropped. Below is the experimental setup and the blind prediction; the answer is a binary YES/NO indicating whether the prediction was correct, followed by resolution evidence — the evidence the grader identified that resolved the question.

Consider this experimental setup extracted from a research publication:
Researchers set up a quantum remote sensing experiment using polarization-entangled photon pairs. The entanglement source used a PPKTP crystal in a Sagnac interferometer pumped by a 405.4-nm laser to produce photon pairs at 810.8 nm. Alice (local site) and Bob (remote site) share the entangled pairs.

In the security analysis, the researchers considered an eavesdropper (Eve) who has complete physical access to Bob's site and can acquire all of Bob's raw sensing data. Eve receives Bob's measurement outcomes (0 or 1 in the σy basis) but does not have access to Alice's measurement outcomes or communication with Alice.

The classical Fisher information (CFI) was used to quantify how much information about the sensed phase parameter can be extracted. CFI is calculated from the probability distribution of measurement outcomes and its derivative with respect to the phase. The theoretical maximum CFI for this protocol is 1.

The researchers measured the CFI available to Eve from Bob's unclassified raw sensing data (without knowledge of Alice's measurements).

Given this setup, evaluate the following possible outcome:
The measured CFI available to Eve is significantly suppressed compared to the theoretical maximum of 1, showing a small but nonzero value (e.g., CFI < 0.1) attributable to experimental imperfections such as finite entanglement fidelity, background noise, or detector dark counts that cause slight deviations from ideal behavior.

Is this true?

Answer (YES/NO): YES